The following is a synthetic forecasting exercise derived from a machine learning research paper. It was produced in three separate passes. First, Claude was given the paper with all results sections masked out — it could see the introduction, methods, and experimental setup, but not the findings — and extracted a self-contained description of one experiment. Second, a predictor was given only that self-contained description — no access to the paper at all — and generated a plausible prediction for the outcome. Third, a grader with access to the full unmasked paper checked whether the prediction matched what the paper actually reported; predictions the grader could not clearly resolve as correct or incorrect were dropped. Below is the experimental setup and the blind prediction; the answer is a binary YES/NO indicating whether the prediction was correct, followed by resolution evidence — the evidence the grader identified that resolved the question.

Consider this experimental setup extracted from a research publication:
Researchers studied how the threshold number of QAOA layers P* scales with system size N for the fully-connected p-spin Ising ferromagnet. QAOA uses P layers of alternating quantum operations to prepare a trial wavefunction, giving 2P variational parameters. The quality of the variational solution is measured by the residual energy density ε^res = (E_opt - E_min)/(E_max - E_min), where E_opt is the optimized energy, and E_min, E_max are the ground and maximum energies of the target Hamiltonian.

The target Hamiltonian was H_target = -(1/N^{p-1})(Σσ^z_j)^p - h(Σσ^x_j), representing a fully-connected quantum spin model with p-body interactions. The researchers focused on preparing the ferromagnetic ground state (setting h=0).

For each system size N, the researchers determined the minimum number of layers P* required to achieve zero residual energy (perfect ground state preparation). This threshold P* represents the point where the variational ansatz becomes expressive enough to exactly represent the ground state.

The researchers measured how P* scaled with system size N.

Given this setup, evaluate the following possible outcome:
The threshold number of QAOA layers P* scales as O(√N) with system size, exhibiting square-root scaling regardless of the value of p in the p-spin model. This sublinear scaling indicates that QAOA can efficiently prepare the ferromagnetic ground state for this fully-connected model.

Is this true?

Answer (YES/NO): NO